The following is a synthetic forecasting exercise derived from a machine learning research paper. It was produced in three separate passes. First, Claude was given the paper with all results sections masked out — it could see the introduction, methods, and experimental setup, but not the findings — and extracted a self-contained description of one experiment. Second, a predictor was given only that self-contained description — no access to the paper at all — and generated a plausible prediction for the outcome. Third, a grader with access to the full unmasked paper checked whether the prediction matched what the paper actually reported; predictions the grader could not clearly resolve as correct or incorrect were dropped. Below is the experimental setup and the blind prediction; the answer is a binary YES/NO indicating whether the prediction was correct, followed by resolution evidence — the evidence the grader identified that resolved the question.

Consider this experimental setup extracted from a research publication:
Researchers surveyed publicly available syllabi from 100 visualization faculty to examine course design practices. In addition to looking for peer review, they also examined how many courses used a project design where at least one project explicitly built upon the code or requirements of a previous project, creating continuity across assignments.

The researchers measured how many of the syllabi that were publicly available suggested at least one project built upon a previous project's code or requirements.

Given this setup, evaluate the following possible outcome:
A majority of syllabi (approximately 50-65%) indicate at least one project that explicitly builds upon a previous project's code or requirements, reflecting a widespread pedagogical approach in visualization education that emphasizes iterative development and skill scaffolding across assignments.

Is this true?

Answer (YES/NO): NO